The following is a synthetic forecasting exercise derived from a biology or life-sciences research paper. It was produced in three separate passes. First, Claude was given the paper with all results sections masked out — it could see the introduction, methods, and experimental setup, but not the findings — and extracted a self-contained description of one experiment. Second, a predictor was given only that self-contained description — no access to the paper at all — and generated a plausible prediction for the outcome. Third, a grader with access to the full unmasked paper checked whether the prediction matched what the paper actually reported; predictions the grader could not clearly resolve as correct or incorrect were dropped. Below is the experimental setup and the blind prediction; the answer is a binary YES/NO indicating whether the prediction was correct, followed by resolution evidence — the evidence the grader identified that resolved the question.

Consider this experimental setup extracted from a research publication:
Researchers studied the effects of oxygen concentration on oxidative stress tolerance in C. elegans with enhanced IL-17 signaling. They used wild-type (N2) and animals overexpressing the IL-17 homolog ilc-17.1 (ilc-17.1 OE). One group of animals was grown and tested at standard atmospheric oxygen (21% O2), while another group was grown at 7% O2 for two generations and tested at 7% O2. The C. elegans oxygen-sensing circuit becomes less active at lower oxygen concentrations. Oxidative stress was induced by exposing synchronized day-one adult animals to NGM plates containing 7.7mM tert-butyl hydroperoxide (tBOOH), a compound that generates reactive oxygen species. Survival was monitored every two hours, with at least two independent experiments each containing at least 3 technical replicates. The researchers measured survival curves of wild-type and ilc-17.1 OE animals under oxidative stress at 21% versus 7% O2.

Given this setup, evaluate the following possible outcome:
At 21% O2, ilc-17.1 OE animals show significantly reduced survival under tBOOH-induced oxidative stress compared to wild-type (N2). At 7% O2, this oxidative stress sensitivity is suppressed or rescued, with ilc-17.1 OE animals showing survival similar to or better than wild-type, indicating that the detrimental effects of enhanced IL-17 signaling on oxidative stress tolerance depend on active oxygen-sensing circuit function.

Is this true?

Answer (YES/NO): NO